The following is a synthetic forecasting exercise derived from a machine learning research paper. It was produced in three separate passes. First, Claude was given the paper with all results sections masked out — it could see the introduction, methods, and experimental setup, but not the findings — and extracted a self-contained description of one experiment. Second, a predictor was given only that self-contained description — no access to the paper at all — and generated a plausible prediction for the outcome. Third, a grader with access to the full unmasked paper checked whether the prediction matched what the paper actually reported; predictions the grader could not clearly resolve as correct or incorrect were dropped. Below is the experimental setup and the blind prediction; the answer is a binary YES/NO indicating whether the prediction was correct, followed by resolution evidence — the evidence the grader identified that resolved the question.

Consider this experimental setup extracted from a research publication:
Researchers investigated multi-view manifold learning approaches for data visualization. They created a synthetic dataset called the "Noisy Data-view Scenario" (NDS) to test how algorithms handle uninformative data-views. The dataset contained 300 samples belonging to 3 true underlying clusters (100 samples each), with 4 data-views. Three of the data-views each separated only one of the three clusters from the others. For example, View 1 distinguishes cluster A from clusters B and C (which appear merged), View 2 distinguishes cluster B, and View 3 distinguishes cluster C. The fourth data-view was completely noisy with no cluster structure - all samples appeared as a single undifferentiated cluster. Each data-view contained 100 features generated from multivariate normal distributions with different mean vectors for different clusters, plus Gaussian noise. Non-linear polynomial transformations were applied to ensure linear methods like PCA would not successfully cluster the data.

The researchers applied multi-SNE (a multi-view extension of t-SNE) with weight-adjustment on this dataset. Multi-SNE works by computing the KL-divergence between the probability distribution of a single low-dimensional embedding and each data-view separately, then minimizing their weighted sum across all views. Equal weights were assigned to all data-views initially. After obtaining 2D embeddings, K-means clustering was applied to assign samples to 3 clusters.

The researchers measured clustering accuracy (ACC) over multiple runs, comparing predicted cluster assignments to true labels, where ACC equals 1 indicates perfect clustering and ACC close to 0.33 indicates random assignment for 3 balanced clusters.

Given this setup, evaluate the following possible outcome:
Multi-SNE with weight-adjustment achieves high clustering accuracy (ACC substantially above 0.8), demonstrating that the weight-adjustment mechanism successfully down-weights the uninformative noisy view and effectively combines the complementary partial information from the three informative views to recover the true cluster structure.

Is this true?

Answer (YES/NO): YES